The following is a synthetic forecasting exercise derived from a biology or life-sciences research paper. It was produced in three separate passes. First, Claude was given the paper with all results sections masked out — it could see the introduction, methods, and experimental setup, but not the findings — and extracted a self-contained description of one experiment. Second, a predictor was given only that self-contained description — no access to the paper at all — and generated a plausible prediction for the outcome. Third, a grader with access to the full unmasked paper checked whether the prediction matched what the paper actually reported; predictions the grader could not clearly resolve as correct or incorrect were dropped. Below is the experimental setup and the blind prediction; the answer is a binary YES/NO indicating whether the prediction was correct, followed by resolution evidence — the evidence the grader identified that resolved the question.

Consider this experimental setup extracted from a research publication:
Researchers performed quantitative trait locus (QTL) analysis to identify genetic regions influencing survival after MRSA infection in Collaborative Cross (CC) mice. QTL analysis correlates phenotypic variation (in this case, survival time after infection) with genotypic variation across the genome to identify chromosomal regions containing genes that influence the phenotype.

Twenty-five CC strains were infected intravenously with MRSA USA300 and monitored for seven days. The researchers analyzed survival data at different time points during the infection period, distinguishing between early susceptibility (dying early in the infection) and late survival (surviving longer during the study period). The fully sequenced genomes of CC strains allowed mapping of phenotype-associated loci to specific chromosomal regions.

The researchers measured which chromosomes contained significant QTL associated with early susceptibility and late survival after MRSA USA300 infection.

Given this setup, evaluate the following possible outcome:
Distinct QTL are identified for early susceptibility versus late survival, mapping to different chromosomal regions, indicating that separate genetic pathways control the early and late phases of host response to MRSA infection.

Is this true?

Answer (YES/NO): YES